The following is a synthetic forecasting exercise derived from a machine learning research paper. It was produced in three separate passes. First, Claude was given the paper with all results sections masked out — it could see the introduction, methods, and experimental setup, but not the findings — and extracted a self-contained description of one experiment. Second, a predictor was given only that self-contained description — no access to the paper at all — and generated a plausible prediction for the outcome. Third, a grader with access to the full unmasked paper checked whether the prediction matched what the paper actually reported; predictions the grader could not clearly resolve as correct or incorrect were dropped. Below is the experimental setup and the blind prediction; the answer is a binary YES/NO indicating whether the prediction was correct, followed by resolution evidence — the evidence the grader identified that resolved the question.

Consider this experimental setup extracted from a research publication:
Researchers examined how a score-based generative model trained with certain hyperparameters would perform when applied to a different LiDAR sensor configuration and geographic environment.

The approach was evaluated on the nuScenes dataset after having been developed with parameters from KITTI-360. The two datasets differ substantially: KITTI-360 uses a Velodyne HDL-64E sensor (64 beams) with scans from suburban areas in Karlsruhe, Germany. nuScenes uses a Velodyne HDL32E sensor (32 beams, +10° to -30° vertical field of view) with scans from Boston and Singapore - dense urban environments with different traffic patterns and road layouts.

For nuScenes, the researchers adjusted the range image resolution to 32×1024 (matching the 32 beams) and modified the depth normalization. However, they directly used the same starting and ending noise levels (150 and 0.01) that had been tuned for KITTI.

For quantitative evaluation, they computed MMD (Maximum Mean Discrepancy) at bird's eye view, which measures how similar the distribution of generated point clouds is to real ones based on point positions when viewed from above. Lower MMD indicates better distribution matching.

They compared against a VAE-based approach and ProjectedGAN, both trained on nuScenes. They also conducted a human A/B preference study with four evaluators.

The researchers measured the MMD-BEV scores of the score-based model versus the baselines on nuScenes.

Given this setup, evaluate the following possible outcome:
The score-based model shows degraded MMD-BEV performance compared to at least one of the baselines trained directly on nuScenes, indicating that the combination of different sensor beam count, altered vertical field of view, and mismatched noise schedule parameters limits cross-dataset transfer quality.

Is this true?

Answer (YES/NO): YES